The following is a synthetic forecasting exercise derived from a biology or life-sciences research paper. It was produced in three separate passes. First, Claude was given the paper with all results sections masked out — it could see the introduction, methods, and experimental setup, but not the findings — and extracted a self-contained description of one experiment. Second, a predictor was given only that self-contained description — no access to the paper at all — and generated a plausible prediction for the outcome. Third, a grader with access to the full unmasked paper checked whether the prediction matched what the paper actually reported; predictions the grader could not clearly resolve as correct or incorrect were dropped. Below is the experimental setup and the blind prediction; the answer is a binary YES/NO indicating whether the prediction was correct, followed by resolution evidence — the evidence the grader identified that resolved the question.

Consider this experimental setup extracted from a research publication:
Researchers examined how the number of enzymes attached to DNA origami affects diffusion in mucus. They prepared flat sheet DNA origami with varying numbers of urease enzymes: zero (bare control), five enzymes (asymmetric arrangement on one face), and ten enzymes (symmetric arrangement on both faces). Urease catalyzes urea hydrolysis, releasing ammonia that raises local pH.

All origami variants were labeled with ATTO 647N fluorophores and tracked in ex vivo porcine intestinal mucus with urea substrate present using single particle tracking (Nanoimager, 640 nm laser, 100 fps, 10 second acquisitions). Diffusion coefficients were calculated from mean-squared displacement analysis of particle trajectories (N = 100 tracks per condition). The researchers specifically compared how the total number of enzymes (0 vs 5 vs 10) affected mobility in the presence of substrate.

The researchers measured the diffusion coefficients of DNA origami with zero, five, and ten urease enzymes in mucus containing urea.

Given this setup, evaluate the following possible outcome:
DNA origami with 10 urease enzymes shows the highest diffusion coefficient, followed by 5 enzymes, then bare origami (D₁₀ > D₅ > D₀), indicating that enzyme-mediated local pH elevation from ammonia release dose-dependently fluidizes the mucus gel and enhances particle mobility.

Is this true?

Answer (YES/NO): YES